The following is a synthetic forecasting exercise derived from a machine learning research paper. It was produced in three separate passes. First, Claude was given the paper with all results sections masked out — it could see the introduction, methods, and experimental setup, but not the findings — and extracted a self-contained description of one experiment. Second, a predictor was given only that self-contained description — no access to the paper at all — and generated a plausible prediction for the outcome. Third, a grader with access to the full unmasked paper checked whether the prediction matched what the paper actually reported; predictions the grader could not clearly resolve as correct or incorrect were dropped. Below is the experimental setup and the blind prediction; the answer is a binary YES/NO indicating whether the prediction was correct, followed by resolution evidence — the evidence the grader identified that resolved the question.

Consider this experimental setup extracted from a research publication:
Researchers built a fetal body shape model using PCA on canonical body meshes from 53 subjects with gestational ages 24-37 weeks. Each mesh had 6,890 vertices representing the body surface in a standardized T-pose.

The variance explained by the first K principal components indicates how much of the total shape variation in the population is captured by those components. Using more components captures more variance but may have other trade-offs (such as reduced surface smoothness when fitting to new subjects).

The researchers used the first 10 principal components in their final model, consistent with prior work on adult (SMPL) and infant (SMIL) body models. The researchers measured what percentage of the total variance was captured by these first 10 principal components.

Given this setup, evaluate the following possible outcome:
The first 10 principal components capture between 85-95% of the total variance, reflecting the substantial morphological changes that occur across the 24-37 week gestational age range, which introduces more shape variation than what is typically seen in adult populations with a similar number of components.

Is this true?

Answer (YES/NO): NO